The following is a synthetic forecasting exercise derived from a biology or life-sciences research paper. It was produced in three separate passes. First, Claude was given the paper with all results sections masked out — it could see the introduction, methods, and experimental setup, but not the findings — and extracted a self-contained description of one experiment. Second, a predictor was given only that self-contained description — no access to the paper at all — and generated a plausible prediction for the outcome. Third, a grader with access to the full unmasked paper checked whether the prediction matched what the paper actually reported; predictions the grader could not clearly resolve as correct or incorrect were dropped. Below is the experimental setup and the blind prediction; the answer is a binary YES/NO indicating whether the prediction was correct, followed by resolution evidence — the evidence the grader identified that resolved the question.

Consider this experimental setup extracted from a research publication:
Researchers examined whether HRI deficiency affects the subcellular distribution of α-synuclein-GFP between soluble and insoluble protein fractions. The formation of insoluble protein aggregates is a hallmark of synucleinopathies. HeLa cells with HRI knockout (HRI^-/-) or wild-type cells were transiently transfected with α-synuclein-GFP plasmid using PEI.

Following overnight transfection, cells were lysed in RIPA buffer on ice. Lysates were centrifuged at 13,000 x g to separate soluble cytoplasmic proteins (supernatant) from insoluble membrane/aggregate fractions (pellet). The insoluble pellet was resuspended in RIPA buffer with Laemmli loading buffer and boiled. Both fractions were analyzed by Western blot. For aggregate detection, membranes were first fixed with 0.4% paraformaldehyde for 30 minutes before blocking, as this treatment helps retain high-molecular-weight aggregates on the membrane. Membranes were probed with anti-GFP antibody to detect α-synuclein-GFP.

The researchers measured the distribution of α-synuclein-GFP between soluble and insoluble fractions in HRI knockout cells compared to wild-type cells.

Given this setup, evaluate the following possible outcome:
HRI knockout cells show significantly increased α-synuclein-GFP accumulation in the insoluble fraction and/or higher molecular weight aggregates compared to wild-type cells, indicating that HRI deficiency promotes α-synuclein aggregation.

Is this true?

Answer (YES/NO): YES